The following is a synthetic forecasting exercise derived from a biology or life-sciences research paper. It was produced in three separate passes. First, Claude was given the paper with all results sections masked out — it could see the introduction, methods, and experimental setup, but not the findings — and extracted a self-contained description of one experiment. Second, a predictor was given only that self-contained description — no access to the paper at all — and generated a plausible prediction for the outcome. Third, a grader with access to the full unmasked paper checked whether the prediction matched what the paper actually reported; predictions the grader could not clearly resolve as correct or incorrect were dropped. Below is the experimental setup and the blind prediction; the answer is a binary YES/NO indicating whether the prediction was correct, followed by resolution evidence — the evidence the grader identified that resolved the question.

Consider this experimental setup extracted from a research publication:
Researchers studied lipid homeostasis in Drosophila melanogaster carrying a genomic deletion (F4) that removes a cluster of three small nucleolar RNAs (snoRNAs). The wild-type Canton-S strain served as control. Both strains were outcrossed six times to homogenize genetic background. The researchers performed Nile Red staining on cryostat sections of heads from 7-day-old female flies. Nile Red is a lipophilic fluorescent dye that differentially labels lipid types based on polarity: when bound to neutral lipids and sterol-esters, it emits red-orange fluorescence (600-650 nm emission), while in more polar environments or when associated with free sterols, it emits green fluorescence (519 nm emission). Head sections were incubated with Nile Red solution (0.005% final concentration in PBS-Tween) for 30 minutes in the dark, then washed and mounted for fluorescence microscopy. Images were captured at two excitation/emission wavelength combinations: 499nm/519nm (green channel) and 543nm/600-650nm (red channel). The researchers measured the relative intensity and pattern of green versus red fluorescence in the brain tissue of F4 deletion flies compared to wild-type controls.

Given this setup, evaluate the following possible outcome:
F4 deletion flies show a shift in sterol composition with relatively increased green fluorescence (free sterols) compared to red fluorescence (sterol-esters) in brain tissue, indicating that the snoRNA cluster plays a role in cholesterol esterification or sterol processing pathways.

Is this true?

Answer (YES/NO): YES